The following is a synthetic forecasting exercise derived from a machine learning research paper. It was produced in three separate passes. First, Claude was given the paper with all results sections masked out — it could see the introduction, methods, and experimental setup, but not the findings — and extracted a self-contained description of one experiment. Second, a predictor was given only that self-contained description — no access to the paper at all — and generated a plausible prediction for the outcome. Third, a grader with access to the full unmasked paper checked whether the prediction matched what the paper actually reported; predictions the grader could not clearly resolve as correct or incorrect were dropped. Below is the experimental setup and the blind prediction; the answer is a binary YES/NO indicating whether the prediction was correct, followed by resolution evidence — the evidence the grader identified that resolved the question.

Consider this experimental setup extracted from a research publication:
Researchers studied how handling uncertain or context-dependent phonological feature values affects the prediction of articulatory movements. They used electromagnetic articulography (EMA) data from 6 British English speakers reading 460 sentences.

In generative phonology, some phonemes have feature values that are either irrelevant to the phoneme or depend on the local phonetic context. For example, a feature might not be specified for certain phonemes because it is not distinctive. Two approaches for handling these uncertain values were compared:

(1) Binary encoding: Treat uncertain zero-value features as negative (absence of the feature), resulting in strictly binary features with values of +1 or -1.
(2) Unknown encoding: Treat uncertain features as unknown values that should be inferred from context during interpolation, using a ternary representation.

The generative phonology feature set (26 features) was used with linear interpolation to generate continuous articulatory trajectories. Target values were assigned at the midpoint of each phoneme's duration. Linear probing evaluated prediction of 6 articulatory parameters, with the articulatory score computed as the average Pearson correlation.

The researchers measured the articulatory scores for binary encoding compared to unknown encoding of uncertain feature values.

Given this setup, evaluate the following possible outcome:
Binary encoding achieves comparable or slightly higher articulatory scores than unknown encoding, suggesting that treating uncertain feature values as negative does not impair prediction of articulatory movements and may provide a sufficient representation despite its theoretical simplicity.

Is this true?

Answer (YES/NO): NO